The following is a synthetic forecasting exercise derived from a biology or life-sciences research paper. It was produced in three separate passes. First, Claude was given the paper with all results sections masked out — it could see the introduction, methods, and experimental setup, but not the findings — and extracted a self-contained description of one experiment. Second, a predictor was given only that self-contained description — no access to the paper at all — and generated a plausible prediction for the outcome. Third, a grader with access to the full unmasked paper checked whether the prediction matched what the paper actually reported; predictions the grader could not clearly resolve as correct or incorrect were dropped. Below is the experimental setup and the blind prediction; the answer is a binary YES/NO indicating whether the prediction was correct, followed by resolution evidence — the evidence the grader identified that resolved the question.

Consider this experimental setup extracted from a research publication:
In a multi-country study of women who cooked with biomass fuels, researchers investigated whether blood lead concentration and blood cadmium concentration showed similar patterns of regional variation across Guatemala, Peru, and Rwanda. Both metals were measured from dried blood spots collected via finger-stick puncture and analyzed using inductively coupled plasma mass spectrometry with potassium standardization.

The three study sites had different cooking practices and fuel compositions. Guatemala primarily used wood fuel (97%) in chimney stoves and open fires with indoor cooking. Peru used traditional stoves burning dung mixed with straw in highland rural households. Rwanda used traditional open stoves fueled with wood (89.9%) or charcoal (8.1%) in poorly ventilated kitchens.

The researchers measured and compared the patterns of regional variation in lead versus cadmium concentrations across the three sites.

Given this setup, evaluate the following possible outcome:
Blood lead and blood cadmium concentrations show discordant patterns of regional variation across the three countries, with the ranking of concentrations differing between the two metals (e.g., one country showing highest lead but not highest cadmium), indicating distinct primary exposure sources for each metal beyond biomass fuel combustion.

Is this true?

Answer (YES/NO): YES